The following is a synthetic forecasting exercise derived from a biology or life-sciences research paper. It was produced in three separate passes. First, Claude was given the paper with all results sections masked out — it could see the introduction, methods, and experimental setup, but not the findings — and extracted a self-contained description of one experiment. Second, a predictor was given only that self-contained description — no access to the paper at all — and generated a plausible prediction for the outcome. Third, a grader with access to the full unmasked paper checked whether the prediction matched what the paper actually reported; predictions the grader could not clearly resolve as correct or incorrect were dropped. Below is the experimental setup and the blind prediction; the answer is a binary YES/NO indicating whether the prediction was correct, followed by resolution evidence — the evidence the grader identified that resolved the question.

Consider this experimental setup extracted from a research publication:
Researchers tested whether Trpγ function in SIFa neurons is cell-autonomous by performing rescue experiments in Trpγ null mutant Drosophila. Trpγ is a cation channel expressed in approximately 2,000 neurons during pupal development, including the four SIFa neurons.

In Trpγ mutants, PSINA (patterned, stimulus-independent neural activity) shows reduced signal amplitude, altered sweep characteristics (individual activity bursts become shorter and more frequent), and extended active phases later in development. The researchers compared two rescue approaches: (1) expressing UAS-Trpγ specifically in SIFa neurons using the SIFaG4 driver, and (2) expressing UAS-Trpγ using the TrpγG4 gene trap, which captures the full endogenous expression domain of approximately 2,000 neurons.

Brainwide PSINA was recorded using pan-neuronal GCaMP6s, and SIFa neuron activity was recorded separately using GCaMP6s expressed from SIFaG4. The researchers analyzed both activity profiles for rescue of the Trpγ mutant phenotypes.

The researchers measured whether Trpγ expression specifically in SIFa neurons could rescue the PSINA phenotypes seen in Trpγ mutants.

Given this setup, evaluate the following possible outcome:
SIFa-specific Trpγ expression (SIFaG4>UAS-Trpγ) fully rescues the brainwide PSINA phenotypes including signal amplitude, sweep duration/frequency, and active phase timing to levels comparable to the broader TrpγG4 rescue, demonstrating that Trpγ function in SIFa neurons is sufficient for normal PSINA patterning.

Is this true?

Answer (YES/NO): NO